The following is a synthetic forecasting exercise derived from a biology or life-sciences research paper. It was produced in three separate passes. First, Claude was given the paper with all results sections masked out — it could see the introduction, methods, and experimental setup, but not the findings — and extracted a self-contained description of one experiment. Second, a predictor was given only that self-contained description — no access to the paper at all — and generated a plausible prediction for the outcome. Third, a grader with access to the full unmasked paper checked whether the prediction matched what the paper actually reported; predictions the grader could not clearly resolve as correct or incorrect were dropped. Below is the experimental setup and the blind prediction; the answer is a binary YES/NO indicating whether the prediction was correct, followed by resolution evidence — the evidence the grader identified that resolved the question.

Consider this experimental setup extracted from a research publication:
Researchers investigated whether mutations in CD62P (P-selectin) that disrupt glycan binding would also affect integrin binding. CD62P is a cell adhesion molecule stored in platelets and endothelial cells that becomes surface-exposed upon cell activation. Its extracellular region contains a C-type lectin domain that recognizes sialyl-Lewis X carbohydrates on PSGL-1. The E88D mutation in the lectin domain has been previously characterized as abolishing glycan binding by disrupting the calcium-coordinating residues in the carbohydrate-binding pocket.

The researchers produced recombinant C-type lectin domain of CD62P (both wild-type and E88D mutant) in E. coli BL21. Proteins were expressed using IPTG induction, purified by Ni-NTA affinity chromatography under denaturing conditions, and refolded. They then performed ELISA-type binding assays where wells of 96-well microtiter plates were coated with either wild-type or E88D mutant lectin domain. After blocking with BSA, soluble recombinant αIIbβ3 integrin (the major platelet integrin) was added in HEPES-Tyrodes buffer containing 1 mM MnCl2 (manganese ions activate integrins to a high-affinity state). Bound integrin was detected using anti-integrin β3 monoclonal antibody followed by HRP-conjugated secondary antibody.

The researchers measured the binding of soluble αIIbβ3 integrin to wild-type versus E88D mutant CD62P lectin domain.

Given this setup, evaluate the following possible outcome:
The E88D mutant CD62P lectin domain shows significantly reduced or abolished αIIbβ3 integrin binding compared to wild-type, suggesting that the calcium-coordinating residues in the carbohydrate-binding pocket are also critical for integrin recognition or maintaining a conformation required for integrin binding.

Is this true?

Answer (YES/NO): NO